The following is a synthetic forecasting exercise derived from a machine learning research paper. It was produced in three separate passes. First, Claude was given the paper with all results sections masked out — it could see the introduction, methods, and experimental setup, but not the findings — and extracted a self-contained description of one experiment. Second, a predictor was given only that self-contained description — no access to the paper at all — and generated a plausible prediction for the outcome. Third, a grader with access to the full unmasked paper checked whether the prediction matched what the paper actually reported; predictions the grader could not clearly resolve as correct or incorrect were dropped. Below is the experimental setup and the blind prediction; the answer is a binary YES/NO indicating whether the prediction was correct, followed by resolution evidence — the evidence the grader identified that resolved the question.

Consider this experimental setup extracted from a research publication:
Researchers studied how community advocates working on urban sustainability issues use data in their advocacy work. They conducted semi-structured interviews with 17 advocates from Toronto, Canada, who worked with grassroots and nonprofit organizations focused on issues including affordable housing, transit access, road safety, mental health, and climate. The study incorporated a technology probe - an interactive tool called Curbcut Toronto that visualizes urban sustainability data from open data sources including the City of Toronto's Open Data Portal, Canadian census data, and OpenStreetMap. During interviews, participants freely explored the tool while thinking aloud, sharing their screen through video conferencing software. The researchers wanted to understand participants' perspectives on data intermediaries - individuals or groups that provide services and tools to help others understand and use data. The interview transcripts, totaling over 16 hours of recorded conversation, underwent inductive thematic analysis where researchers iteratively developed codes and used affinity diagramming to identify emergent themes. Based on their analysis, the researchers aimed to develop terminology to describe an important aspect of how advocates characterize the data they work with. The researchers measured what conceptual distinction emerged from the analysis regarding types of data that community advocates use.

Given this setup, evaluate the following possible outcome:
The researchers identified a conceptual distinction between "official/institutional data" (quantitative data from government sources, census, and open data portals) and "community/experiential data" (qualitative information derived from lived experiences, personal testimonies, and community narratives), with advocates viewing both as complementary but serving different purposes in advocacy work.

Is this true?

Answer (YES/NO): NO